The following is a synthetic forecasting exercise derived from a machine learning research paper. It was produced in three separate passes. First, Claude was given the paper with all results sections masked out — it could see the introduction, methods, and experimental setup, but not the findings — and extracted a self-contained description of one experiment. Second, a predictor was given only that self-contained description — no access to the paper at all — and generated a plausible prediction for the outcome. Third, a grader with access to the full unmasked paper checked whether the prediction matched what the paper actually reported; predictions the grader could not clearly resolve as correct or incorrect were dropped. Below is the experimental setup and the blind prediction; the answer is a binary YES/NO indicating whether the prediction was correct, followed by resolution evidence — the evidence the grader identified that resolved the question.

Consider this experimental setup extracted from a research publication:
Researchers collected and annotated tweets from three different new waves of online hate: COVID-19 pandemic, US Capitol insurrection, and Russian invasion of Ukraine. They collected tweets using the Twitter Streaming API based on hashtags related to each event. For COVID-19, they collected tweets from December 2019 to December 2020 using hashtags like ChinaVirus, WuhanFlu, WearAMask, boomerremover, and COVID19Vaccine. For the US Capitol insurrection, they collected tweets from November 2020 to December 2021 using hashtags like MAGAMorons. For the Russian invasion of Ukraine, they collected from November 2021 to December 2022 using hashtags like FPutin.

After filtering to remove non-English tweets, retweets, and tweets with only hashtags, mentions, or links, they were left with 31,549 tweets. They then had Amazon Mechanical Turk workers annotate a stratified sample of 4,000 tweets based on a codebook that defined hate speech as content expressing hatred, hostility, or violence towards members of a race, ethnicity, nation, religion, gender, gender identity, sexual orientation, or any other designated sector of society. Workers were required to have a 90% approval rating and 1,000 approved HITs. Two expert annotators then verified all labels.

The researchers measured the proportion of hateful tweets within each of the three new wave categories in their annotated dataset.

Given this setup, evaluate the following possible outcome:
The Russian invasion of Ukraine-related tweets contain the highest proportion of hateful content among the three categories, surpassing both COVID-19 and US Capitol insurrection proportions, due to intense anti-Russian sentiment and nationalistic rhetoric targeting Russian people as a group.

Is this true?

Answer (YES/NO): NO